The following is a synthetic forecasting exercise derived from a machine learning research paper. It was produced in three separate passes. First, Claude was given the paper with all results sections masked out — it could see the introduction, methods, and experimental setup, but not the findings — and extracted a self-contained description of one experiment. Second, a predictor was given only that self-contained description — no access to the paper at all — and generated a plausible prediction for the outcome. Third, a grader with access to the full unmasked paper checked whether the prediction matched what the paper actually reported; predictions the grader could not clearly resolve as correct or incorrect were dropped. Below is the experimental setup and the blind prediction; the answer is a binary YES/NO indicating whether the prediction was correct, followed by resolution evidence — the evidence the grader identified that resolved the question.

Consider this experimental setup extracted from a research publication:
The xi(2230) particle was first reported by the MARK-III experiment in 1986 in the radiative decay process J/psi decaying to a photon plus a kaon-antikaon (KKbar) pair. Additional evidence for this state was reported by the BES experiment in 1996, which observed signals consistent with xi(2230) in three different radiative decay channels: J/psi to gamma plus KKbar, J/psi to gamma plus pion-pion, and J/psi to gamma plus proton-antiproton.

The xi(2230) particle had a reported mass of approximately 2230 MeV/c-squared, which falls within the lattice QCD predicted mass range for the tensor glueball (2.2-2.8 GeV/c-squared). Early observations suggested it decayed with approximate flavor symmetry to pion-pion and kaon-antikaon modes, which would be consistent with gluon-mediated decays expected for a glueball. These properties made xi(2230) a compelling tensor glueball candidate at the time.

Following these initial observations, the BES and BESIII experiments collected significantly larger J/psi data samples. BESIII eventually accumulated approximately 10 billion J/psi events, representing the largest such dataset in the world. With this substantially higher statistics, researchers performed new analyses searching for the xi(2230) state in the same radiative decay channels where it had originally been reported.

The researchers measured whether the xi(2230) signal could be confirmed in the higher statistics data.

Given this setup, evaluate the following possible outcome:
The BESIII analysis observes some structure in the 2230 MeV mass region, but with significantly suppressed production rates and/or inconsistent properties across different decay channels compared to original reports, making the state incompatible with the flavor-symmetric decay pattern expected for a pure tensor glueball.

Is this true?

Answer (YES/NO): NO